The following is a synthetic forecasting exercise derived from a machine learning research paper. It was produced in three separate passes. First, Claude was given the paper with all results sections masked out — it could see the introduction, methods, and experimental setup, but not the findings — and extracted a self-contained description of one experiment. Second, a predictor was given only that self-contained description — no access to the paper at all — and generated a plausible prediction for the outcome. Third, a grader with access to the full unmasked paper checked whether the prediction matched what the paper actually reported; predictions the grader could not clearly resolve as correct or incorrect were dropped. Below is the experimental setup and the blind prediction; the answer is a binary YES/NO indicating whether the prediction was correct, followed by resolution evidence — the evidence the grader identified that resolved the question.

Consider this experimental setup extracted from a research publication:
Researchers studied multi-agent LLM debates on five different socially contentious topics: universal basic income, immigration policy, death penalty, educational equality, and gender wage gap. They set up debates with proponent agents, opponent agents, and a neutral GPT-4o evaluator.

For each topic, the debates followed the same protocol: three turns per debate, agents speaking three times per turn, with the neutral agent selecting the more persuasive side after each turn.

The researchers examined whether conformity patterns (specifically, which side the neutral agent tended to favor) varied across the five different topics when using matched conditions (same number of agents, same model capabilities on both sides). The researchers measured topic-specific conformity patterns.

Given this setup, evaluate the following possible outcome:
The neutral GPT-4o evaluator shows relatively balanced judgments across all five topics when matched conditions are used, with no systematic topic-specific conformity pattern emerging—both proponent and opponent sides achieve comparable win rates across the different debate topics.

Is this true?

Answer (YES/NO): NO